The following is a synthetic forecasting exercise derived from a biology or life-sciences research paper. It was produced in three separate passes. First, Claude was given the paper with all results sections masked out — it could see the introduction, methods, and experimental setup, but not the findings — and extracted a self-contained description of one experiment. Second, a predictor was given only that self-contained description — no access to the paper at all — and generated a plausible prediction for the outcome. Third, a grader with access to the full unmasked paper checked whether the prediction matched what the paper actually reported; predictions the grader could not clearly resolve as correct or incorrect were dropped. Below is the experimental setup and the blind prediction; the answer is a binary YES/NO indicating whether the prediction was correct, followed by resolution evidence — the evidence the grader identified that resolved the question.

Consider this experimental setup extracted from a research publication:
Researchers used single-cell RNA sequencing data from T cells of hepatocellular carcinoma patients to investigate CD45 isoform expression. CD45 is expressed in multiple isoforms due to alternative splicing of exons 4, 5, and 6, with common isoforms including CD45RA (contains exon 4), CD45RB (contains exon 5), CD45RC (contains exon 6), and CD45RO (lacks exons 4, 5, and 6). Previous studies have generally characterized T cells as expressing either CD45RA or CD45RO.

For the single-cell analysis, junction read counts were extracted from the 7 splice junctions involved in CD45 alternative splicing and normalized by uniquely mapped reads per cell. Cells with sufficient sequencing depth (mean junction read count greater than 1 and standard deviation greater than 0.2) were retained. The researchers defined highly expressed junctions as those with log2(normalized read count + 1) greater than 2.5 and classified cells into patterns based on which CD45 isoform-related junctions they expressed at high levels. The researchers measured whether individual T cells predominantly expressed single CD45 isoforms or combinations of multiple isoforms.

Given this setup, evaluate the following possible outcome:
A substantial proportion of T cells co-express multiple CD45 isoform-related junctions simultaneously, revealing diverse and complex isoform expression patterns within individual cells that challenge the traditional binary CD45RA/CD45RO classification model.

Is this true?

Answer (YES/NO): YES